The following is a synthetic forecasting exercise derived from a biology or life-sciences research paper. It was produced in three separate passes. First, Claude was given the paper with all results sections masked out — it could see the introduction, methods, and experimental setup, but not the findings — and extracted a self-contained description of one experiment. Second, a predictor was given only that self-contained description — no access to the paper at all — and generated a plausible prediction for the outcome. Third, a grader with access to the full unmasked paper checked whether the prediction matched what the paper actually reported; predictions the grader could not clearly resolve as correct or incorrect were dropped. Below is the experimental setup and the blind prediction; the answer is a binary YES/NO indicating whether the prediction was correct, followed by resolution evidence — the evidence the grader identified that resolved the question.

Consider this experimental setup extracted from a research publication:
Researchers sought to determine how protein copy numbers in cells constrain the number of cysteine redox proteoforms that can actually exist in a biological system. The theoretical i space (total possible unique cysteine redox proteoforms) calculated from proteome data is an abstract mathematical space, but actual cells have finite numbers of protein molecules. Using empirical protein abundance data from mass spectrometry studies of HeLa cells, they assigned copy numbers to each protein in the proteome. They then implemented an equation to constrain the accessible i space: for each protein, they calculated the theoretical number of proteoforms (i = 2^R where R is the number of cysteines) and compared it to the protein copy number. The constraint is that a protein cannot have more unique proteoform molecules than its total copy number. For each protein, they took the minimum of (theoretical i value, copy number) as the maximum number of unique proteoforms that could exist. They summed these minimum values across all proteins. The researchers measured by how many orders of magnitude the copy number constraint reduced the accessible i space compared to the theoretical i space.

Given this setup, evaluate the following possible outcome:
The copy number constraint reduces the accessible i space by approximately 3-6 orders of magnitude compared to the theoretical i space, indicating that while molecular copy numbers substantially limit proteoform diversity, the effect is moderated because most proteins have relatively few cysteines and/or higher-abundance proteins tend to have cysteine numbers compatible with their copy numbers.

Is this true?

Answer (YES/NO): NO